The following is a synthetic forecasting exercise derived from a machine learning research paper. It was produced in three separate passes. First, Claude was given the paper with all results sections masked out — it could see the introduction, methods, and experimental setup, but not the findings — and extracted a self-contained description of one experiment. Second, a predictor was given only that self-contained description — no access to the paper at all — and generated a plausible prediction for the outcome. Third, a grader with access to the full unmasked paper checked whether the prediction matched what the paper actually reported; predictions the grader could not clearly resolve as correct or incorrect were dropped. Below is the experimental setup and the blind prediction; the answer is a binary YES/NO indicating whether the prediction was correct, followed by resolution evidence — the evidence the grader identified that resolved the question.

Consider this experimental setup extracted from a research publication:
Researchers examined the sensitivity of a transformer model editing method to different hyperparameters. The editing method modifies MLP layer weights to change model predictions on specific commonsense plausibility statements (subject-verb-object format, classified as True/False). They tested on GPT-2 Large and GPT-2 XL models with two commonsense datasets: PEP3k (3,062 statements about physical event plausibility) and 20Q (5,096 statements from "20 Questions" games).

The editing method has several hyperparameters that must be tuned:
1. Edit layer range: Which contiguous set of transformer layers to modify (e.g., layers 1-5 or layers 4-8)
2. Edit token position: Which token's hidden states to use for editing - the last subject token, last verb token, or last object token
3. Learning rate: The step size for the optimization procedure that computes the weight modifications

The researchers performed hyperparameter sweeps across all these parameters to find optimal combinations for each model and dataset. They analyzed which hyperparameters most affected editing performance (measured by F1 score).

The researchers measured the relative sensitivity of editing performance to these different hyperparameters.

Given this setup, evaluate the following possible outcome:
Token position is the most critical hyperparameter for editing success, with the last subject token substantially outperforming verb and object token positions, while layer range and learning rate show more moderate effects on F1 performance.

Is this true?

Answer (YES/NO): NO